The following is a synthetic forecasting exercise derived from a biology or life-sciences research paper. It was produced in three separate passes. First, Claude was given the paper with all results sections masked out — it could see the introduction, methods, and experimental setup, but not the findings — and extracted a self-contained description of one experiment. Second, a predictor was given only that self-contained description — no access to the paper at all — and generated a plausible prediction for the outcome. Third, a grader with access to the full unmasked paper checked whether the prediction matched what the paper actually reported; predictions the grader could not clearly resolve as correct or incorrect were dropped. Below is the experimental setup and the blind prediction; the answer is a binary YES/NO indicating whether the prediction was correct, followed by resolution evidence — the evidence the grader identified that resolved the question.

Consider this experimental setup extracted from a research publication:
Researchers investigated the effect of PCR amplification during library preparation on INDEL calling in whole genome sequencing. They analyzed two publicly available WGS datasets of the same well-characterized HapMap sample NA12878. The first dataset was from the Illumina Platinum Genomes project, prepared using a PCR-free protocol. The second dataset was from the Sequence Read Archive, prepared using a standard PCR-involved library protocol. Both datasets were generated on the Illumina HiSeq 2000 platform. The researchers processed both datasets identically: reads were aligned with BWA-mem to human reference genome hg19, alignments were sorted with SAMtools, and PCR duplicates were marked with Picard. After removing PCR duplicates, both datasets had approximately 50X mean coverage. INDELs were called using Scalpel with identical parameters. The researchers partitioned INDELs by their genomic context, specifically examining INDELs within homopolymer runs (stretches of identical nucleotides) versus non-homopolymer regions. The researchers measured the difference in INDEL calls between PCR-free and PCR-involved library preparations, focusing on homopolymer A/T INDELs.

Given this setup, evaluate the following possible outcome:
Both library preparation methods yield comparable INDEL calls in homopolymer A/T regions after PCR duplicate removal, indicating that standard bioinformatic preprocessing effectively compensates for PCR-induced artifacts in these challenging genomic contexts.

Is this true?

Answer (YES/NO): NO